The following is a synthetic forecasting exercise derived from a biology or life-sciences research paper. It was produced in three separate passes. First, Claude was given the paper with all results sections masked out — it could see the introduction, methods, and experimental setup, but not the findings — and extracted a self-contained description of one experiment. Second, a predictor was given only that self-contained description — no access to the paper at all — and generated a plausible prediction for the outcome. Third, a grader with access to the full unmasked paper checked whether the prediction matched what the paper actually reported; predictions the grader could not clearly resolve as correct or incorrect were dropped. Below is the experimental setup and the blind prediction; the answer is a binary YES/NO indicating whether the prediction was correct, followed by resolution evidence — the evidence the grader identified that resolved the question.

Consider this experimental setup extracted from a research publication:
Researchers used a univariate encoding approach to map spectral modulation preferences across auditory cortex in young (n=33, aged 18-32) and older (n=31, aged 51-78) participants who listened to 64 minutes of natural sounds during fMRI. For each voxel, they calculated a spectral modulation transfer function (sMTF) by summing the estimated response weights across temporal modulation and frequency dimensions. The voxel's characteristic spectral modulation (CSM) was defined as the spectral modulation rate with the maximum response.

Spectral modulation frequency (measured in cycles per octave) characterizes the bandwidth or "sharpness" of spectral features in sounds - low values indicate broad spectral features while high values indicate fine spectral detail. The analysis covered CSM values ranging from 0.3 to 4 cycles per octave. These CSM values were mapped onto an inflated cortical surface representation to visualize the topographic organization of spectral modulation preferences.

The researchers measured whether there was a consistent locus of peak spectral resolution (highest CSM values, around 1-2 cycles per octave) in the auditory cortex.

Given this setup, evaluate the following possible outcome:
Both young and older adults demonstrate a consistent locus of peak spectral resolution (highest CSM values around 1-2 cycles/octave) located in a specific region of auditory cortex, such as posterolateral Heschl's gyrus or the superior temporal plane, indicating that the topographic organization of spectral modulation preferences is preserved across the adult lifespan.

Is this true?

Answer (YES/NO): YES